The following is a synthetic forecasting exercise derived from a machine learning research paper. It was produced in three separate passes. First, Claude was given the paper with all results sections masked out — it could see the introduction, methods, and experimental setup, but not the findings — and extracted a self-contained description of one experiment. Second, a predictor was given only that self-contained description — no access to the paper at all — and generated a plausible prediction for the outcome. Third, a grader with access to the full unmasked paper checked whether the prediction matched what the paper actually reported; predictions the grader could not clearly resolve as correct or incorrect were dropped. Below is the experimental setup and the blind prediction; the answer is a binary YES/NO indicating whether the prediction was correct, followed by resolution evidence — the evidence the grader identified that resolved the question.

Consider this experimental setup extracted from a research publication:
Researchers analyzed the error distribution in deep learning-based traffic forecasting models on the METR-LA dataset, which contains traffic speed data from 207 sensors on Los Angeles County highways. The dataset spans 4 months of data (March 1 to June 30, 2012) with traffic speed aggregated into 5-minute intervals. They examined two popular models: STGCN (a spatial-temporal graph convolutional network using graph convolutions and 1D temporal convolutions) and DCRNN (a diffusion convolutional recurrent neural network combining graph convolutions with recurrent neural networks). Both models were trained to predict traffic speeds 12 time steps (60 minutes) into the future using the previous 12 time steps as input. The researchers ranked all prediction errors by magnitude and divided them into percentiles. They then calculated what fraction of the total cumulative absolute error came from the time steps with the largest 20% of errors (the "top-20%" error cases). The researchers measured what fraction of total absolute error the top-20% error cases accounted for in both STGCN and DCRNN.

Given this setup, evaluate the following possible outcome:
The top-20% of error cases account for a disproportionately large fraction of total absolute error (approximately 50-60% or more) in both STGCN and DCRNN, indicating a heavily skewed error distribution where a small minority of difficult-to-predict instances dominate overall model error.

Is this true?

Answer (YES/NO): YES